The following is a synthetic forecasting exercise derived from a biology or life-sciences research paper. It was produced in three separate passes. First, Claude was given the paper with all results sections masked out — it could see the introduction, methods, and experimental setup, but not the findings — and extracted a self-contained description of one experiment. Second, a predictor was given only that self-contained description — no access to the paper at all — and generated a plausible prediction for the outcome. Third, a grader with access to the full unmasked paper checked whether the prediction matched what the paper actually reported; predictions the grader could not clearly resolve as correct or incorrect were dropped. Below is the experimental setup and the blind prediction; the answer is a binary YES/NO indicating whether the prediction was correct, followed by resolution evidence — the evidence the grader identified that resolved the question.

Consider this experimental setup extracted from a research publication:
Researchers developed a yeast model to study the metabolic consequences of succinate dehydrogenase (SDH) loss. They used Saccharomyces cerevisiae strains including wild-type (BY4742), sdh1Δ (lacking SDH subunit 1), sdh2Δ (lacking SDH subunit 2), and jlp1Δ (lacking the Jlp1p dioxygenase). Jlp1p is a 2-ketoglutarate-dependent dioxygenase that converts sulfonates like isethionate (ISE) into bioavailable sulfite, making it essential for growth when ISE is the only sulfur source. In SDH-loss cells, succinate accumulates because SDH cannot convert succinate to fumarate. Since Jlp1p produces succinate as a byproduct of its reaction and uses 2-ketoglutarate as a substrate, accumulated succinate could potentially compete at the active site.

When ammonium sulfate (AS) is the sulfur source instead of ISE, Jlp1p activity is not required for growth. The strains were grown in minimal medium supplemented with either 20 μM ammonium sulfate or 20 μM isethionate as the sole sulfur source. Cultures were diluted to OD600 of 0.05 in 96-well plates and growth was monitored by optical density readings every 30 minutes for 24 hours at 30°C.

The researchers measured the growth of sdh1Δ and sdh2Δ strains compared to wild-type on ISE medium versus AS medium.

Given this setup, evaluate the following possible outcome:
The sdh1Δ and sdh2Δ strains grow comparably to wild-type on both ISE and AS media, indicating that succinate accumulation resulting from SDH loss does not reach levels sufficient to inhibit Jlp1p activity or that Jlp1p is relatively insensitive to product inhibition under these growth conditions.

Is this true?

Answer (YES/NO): NO